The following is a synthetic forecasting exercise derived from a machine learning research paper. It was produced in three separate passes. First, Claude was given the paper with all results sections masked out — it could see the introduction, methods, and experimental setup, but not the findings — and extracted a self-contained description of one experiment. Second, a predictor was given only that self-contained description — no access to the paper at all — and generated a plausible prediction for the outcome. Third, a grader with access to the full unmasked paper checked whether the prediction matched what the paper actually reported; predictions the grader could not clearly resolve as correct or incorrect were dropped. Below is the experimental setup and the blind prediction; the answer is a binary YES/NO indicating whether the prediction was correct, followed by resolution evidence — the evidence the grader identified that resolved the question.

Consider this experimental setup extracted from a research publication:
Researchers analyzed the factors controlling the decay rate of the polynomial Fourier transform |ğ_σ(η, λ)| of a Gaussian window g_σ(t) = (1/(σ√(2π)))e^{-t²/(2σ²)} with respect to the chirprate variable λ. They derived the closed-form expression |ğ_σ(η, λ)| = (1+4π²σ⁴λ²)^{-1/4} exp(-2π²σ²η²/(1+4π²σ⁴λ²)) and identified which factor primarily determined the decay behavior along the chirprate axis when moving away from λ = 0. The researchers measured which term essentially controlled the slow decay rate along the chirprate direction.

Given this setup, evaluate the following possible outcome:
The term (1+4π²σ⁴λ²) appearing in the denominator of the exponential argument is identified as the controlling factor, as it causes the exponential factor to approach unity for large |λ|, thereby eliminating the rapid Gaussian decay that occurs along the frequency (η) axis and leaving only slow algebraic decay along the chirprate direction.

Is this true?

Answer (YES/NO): NO